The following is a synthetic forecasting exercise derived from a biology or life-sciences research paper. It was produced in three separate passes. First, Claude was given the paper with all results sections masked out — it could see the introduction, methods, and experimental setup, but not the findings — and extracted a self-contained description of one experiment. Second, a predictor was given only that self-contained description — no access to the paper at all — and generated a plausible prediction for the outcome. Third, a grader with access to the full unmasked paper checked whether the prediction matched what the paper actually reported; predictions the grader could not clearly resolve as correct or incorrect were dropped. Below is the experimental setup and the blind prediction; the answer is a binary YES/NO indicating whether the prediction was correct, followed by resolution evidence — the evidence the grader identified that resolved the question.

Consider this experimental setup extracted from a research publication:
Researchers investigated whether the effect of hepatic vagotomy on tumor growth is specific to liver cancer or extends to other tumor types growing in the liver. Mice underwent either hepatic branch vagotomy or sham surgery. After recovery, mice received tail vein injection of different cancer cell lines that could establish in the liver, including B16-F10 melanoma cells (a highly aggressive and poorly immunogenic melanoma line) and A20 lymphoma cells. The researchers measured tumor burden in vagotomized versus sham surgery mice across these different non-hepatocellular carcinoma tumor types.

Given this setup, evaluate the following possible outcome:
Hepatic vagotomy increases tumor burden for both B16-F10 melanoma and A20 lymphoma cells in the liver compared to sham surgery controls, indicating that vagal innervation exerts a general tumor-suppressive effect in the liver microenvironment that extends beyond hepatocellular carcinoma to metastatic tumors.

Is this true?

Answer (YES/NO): NO